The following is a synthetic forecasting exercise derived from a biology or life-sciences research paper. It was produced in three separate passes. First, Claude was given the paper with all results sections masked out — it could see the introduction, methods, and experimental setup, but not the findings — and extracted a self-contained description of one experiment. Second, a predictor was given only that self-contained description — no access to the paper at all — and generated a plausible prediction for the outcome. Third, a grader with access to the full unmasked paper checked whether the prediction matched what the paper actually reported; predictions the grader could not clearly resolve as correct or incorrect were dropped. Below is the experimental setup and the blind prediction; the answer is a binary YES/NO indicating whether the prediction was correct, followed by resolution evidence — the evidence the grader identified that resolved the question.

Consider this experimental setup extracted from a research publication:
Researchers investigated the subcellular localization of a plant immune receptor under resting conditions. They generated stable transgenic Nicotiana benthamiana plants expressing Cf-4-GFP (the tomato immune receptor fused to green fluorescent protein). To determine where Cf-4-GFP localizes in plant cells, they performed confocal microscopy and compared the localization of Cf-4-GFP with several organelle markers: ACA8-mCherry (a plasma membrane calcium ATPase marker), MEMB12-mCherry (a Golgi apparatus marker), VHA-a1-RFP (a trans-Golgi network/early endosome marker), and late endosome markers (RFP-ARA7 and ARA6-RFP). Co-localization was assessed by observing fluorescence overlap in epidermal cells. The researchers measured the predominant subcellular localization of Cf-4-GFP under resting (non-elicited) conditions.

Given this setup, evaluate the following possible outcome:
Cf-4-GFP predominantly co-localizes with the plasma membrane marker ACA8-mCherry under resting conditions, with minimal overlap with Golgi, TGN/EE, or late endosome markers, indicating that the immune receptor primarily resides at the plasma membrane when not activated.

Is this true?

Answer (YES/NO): YES